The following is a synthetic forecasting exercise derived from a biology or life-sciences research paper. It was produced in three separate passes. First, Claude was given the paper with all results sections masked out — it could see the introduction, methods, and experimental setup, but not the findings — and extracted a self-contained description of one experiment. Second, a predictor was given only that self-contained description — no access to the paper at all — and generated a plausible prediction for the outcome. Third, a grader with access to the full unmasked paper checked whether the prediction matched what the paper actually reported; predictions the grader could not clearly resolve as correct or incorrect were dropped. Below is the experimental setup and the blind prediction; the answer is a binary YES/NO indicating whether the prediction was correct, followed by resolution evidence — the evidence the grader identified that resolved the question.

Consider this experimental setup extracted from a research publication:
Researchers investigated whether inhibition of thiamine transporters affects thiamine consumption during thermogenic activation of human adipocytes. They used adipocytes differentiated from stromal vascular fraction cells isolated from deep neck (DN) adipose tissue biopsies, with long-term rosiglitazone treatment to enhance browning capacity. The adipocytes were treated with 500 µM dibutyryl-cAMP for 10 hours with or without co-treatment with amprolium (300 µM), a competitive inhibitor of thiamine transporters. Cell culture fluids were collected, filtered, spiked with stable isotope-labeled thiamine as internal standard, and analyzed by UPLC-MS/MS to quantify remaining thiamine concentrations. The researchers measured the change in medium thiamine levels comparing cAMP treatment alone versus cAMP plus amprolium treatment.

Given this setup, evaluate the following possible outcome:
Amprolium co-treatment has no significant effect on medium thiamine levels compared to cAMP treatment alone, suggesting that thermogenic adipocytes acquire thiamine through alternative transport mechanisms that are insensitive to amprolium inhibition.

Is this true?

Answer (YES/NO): NO